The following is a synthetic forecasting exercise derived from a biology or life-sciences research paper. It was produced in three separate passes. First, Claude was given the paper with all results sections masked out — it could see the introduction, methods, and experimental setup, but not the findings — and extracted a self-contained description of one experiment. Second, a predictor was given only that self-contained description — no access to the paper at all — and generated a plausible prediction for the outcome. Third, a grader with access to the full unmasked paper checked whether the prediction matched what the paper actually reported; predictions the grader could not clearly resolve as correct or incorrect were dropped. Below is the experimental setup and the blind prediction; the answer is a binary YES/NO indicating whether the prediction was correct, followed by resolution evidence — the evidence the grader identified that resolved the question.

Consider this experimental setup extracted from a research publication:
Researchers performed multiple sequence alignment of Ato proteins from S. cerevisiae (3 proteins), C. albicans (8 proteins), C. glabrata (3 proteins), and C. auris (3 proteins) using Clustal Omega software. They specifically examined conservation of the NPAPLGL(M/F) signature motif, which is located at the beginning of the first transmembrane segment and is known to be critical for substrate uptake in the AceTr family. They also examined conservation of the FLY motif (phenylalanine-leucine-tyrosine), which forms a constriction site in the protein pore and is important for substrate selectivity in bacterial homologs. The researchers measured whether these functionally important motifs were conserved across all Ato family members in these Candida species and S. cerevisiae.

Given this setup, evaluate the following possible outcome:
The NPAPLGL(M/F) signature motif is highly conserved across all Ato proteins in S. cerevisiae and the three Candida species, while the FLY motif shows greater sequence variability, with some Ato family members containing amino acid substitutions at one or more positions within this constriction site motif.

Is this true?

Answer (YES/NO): NO